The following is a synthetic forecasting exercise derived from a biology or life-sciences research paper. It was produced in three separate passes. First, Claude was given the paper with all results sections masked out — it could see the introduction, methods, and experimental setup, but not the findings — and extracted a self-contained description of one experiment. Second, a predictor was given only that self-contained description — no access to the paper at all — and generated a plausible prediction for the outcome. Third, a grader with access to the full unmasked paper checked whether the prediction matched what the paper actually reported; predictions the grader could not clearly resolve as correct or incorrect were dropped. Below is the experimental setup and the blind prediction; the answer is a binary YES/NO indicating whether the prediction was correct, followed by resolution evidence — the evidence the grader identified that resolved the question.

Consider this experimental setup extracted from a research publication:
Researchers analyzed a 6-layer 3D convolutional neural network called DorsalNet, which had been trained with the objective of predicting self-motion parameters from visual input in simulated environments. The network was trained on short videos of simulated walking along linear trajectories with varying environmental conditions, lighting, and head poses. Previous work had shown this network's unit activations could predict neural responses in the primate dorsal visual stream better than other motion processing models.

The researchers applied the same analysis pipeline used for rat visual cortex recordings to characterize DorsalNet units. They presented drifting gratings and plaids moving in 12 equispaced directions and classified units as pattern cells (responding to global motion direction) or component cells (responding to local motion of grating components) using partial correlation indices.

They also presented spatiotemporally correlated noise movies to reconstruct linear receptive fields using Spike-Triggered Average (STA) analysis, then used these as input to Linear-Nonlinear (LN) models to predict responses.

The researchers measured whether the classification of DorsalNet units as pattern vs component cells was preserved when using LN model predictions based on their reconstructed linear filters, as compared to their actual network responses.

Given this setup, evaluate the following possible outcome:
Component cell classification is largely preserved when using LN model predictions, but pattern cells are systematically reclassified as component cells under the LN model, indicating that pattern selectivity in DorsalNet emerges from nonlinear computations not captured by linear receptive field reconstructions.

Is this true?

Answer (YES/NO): YES